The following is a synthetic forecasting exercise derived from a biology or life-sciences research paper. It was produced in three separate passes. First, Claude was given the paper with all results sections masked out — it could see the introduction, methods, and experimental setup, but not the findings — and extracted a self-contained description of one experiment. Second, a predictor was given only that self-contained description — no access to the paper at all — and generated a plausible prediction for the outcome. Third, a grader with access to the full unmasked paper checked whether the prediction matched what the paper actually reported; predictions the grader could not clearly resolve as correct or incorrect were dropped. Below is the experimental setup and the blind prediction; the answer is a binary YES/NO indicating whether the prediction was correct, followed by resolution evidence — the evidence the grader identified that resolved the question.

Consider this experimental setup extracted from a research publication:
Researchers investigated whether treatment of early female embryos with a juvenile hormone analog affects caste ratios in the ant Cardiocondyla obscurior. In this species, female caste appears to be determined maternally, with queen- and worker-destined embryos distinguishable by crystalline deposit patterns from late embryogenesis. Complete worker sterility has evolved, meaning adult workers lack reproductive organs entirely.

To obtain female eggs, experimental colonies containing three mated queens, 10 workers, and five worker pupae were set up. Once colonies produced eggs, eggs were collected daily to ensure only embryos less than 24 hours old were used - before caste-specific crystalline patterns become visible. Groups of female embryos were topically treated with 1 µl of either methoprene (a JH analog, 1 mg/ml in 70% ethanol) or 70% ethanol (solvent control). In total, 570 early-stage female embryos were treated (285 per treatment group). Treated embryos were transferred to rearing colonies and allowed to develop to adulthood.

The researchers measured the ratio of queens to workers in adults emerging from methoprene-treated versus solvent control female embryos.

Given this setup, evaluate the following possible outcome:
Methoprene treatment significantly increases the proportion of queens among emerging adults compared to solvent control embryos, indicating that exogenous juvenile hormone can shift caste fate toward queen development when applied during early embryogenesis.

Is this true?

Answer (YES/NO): NO